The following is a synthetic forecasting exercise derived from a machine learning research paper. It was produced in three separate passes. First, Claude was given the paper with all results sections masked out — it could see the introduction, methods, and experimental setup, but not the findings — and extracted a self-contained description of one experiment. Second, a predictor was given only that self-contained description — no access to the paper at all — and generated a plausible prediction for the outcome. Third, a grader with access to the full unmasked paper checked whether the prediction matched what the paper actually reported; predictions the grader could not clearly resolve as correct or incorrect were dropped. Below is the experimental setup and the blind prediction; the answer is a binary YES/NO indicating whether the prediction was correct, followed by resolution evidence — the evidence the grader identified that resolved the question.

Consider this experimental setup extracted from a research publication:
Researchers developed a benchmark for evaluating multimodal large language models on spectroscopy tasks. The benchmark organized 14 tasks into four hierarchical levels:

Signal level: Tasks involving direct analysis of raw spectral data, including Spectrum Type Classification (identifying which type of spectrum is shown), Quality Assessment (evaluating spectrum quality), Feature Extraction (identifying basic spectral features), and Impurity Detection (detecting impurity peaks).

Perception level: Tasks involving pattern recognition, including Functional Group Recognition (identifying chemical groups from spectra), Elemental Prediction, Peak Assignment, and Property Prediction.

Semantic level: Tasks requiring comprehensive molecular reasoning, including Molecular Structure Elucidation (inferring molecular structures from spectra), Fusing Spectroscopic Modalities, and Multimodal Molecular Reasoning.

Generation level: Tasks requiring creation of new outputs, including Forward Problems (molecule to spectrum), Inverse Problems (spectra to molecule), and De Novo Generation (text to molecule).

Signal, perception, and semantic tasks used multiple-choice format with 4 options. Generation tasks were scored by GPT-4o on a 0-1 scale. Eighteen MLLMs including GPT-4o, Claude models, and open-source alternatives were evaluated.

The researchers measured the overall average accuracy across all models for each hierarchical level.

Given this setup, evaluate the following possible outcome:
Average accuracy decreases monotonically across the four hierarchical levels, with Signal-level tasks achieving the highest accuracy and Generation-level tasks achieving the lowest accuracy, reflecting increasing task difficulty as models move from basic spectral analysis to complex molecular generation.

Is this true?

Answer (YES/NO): YES